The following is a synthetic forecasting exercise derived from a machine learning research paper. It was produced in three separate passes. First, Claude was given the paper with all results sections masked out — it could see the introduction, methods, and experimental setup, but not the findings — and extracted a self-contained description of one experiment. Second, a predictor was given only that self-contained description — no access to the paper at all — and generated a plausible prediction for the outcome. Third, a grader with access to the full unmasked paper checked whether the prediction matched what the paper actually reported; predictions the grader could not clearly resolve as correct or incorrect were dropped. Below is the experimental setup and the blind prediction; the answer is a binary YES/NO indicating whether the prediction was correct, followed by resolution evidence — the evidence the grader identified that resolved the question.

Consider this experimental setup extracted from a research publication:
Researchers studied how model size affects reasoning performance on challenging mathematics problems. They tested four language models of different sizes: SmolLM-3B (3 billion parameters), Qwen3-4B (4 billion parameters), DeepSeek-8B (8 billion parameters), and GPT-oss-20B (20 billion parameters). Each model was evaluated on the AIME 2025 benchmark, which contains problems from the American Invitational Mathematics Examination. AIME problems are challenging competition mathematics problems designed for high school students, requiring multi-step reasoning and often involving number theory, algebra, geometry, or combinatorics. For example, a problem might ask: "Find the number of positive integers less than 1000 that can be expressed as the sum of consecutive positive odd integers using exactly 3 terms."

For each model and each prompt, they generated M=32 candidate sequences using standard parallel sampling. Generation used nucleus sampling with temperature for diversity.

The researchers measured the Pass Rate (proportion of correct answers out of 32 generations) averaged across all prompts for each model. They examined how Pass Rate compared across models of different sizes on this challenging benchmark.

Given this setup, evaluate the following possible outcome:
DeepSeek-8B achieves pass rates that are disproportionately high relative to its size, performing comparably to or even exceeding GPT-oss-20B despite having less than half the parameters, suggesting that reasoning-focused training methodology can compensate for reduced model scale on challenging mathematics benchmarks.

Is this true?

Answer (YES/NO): YES